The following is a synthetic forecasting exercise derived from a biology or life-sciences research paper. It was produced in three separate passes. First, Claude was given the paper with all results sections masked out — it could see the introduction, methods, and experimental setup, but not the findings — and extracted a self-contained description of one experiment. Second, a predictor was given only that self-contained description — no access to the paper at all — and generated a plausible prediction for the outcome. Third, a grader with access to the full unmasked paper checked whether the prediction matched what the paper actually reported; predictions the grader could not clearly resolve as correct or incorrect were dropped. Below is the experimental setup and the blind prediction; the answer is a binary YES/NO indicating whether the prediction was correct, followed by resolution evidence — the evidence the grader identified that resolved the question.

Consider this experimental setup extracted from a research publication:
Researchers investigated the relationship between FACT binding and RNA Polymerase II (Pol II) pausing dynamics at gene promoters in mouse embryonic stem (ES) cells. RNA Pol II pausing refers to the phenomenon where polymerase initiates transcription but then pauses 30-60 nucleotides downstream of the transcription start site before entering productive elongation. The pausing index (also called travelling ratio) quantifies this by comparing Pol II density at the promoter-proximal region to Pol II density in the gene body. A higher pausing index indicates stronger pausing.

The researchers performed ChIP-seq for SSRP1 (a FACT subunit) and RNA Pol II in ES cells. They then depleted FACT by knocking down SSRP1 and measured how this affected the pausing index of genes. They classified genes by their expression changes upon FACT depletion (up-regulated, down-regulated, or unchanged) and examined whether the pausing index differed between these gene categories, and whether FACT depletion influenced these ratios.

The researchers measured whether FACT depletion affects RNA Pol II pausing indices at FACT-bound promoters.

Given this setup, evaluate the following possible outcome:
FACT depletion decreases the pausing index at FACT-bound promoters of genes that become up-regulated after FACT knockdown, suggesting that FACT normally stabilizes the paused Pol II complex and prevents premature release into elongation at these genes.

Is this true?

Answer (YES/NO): NO